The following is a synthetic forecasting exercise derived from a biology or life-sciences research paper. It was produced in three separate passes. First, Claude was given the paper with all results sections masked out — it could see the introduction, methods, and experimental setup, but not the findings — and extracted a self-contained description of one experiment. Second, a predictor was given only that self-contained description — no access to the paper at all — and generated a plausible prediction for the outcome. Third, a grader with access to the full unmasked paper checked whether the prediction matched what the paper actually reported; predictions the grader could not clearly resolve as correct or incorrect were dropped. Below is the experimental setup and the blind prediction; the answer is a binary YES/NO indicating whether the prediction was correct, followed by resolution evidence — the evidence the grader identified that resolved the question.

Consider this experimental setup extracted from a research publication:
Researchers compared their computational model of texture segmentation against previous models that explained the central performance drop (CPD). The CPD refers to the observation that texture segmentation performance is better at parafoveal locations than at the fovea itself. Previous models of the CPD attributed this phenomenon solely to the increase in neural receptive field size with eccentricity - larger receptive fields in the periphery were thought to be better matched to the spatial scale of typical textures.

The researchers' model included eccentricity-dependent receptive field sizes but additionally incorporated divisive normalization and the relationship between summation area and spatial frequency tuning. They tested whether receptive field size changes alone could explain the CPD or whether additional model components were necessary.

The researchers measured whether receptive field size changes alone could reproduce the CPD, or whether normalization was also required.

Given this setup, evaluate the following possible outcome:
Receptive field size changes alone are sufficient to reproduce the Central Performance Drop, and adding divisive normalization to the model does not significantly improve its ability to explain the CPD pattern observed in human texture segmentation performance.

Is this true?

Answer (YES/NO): NO